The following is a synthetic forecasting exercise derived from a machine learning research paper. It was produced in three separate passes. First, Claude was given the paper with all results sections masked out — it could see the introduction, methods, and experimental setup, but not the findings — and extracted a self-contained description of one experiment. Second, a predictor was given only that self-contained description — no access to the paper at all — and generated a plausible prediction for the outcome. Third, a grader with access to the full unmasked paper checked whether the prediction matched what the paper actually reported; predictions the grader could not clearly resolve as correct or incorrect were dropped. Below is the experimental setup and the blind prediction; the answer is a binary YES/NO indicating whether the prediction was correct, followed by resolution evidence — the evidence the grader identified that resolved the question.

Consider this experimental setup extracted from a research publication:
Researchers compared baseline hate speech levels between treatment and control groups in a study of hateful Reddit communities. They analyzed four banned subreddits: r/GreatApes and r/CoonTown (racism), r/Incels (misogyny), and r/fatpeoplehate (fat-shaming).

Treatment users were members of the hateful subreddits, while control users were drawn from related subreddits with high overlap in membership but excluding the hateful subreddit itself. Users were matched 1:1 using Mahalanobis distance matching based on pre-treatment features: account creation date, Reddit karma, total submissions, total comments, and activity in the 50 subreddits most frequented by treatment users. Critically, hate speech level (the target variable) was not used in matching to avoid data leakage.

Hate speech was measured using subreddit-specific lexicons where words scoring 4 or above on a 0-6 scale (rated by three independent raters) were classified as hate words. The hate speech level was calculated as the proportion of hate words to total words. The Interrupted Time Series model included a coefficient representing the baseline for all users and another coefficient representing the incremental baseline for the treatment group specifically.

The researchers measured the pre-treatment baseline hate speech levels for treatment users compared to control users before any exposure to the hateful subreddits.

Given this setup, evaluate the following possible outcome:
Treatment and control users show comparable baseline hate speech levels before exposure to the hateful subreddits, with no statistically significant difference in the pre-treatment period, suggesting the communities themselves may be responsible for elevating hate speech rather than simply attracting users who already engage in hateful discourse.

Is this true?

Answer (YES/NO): NO